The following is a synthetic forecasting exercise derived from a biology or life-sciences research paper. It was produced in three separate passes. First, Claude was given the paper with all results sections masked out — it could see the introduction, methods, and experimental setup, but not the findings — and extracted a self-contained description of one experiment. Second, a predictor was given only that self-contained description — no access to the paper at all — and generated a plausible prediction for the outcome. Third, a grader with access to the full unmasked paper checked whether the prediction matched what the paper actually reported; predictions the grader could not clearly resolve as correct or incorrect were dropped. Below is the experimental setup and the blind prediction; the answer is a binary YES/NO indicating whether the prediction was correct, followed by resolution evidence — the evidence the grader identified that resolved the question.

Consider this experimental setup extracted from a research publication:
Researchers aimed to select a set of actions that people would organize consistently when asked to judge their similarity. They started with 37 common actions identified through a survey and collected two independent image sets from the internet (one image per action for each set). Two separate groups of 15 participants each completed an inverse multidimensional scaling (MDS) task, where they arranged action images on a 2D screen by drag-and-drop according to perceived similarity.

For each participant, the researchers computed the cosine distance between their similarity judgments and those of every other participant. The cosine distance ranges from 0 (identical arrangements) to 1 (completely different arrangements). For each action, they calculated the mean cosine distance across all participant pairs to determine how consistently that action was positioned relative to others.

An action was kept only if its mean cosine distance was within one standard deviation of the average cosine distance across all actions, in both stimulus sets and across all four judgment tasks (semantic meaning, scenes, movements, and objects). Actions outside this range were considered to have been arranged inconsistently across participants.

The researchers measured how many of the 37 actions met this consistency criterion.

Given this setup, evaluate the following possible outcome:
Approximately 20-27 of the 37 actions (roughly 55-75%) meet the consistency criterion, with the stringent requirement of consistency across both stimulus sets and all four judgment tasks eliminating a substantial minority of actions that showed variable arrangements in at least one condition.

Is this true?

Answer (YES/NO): NO